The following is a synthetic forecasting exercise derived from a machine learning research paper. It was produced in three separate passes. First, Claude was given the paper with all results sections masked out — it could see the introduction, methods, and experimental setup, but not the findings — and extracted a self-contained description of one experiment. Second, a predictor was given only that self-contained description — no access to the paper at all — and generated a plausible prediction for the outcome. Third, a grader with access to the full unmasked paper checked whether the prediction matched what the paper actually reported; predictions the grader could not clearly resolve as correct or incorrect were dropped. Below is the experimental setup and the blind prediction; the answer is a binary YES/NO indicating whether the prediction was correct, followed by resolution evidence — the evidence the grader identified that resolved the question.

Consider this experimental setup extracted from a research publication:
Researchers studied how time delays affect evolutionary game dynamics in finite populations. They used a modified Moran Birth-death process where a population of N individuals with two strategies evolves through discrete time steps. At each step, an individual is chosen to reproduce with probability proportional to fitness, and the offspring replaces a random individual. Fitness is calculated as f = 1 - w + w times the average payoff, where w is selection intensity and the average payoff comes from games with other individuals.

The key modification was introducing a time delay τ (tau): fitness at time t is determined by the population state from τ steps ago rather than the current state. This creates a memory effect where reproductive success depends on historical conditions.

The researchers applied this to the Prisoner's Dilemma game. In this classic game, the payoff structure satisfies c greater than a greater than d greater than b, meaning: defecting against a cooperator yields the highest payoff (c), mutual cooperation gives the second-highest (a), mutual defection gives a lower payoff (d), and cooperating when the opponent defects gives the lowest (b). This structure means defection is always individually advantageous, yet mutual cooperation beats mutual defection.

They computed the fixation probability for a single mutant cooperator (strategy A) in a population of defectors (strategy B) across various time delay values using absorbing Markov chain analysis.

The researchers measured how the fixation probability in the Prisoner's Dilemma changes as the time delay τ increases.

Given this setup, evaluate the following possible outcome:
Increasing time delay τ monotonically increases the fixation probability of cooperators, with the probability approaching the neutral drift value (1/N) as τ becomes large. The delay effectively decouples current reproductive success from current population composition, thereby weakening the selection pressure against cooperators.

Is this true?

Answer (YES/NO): NO